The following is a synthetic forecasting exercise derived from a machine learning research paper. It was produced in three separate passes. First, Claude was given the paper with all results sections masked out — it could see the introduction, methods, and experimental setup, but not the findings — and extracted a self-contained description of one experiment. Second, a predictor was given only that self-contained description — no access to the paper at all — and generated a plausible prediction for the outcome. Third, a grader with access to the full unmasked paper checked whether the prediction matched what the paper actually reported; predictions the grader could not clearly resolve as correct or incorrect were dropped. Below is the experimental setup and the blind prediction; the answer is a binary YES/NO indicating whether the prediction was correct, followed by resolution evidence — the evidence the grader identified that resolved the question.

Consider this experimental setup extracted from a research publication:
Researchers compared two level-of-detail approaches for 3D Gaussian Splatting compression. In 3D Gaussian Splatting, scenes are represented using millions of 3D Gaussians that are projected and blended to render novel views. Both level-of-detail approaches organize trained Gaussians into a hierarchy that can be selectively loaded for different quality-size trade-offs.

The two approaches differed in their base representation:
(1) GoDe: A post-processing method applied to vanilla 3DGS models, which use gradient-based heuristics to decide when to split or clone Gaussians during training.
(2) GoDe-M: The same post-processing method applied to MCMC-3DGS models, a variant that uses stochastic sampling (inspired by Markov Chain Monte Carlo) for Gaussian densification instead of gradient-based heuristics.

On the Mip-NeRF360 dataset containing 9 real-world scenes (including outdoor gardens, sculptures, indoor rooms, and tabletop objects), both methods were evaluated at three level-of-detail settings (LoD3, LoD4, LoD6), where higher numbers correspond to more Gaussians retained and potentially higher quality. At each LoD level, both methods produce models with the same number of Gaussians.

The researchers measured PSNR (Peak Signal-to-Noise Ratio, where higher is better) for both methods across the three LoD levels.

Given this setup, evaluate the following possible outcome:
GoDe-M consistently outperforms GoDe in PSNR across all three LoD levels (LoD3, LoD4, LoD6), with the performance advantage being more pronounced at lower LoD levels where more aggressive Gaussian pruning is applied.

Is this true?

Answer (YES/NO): NO